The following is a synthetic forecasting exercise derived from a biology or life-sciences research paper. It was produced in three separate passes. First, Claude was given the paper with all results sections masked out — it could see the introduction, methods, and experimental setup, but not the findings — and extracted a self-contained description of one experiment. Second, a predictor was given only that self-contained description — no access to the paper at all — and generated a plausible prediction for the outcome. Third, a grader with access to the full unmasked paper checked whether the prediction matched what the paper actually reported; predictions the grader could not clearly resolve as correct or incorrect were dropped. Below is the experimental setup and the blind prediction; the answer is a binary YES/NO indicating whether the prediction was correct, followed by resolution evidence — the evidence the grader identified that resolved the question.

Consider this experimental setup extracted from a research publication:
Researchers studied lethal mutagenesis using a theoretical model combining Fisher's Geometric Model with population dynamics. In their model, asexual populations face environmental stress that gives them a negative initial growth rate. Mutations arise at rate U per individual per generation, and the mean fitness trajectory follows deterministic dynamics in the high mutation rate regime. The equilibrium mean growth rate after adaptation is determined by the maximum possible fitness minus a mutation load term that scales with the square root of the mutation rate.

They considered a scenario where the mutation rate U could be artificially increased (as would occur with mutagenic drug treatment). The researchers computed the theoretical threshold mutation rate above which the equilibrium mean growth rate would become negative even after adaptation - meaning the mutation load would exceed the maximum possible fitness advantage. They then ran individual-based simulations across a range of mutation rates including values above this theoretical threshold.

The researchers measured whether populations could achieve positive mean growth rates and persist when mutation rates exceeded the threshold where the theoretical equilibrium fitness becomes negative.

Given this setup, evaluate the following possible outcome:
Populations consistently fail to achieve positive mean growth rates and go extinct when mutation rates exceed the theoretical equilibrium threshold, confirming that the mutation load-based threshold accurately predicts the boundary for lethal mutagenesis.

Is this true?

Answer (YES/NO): YES